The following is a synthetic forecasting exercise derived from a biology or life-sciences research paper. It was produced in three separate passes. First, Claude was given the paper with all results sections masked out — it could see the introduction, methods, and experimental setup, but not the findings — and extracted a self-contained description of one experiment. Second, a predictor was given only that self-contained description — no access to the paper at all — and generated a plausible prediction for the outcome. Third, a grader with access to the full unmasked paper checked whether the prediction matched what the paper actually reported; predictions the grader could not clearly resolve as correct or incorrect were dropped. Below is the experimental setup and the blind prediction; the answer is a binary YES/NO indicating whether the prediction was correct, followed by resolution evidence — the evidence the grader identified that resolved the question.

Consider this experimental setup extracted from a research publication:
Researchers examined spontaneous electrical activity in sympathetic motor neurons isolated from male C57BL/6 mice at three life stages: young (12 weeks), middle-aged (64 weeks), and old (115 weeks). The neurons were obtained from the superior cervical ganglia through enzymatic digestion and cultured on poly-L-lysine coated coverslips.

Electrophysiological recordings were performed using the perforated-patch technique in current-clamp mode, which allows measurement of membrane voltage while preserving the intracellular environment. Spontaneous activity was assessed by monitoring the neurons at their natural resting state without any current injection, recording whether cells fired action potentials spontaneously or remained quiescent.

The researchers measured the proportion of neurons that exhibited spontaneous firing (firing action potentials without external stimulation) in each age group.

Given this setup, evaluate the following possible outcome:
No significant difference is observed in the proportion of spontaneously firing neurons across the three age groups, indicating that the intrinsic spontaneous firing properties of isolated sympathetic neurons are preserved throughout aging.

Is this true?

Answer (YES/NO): NO